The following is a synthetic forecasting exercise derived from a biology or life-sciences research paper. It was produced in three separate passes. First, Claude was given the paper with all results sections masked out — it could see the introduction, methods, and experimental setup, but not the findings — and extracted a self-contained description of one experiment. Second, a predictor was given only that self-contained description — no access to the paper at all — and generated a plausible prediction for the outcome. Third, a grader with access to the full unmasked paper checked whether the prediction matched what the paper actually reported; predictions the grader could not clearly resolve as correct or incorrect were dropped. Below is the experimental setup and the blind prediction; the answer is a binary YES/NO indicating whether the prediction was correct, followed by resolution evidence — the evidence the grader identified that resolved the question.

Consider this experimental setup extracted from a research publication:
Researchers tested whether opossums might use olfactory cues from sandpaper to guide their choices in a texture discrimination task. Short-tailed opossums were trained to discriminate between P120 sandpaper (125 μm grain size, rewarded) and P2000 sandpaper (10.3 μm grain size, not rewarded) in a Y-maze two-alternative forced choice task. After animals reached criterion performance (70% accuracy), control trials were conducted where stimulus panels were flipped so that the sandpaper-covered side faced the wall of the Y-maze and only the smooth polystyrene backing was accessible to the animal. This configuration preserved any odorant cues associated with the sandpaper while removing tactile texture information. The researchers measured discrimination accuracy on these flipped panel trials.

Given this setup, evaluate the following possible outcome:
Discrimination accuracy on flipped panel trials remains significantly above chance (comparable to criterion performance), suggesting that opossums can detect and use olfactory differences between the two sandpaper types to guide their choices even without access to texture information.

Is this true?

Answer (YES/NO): NO